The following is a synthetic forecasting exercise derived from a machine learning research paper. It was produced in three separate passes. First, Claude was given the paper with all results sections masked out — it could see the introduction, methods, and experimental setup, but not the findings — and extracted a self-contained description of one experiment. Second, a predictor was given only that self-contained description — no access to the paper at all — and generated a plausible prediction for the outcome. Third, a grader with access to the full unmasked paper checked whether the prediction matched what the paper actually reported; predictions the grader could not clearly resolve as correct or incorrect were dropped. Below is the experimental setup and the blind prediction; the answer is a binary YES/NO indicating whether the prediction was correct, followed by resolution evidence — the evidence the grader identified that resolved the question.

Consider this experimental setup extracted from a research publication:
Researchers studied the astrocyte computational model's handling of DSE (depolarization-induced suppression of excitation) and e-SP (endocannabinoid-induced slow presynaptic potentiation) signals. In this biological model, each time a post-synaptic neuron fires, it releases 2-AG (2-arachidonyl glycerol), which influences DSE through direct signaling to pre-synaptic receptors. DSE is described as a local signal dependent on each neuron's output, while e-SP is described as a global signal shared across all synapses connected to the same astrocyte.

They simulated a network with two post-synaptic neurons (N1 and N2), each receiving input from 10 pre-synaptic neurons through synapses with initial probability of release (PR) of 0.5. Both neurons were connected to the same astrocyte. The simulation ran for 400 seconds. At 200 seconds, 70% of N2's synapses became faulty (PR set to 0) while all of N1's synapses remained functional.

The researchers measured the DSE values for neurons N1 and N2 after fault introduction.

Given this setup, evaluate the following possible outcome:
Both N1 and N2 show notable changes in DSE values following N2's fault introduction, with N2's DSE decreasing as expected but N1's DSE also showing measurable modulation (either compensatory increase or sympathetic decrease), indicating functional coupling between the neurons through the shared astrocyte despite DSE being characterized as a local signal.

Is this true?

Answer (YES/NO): NO